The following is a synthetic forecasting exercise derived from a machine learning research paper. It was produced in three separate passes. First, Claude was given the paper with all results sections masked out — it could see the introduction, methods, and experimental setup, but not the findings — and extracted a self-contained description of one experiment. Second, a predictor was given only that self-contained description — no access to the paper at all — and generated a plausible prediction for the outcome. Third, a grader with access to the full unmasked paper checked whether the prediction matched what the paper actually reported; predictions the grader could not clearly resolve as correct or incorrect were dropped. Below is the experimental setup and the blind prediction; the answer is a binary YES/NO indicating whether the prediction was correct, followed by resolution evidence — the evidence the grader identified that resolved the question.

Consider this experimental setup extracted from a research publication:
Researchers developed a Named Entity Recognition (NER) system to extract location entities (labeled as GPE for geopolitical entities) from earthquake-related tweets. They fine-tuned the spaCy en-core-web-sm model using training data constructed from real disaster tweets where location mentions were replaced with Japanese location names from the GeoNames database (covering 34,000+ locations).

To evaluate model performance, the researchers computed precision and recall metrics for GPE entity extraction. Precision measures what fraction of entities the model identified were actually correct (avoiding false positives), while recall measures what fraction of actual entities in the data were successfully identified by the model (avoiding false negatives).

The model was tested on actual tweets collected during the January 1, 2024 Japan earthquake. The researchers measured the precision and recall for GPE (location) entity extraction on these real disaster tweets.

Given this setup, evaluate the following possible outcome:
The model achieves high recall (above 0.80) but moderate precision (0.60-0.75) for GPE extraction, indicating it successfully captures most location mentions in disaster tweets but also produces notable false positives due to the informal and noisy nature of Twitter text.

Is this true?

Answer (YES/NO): NO